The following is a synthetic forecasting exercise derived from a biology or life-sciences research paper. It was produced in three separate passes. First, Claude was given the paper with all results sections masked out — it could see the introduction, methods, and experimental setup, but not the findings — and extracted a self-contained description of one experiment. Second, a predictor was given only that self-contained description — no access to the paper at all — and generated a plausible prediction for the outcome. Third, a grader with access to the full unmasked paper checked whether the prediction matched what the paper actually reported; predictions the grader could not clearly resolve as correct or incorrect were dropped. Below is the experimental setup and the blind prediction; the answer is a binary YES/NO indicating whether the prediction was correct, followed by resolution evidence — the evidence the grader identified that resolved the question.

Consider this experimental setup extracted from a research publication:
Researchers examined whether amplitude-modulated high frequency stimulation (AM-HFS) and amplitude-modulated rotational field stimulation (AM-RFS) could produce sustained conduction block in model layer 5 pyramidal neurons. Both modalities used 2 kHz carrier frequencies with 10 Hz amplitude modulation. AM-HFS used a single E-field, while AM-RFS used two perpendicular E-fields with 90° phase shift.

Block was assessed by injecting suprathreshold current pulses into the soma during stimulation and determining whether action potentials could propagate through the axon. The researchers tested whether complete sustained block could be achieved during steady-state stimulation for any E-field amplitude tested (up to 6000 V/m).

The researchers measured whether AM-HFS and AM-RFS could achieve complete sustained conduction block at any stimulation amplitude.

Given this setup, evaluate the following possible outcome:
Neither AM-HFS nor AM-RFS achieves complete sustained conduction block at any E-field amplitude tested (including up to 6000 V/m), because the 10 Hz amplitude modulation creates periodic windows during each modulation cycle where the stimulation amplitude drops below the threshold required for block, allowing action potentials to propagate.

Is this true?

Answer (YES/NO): YES